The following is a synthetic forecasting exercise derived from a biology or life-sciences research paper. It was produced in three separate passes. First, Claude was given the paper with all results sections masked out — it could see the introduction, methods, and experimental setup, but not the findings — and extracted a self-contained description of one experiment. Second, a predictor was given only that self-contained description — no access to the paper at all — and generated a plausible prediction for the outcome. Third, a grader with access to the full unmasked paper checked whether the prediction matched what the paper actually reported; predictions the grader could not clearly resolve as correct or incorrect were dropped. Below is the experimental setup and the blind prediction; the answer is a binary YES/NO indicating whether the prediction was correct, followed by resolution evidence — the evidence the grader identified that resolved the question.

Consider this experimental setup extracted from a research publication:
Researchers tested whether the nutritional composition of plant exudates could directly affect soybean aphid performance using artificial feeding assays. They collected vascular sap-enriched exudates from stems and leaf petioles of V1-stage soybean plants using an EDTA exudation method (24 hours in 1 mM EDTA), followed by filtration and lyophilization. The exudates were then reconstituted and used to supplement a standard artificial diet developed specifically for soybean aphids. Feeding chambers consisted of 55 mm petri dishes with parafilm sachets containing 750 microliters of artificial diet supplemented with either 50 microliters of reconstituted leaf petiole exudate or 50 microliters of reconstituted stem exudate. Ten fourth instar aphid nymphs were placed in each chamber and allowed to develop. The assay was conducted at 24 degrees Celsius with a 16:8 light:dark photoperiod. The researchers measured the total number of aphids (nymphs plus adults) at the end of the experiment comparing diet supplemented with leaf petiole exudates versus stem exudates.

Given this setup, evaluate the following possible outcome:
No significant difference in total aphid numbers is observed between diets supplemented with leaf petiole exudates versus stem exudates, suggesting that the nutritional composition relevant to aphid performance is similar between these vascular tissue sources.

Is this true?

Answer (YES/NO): NO